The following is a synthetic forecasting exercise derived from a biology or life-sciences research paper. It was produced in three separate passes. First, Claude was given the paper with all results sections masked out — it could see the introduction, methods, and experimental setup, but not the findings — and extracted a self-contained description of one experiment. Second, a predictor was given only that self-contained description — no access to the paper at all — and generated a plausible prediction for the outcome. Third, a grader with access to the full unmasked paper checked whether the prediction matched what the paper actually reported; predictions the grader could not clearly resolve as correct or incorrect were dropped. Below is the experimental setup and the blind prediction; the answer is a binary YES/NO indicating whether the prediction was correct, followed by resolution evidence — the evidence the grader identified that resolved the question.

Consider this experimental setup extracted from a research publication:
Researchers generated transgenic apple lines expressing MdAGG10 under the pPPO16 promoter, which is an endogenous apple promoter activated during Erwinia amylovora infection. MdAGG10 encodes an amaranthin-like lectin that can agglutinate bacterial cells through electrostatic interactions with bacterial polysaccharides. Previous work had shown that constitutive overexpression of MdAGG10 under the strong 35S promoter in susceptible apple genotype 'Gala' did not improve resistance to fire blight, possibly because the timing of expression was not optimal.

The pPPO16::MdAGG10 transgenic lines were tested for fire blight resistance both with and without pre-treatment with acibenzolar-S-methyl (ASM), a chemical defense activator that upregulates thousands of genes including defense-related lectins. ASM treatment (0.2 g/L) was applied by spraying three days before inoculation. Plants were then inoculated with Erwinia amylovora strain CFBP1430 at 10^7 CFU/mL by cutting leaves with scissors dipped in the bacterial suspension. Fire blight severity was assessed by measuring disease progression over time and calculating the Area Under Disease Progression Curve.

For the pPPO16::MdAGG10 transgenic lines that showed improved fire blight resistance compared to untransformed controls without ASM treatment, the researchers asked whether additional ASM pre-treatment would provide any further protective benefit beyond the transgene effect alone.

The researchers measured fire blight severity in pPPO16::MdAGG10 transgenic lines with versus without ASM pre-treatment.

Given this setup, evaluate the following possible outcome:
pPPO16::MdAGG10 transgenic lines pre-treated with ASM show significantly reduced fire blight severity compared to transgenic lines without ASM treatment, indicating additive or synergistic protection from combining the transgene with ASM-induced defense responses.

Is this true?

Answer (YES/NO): YES